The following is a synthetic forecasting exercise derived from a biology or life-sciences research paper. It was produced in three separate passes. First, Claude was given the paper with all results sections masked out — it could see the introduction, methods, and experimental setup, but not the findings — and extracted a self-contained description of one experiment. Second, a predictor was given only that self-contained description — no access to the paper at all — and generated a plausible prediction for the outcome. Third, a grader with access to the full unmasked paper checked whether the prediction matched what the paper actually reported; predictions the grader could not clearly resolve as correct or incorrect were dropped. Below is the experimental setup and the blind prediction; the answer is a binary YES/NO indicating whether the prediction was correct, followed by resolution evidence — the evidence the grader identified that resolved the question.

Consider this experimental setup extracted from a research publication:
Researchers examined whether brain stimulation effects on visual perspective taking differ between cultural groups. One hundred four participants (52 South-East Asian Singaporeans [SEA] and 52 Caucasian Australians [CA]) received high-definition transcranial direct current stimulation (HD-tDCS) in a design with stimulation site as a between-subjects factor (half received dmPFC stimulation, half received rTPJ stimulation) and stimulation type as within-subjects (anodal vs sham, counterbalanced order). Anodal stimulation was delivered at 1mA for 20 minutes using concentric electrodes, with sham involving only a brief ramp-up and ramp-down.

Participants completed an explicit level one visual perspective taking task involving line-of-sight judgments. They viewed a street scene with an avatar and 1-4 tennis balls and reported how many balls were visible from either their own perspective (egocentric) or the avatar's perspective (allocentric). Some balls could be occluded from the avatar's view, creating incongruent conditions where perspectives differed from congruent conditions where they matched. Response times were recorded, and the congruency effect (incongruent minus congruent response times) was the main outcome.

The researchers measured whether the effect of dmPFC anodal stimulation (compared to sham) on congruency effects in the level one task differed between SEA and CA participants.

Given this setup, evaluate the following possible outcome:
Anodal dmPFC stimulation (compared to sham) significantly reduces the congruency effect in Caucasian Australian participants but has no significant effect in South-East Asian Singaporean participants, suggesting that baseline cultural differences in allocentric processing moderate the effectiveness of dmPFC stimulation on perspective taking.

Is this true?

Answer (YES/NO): NO